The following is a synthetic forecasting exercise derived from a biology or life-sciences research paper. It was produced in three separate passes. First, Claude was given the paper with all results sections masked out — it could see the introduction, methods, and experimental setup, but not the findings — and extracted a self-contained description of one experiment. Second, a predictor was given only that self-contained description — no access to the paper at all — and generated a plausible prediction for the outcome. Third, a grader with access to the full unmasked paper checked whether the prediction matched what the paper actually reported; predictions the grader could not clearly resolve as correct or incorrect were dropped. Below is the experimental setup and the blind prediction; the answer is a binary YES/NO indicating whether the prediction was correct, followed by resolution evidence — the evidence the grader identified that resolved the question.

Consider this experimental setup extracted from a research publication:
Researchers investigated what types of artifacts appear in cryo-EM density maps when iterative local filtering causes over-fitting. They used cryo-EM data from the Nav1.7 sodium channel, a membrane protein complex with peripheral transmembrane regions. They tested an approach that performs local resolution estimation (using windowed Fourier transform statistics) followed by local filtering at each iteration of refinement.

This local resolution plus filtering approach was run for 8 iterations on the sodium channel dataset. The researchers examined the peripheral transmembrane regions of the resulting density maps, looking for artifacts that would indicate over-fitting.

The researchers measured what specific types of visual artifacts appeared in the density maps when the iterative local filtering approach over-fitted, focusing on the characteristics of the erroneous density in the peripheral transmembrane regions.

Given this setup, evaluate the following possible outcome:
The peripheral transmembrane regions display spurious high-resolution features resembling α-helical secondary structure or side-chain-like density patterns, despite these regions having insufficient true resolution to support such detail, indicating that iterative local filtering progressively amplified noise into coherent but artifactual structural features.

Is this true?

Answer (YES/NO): NO